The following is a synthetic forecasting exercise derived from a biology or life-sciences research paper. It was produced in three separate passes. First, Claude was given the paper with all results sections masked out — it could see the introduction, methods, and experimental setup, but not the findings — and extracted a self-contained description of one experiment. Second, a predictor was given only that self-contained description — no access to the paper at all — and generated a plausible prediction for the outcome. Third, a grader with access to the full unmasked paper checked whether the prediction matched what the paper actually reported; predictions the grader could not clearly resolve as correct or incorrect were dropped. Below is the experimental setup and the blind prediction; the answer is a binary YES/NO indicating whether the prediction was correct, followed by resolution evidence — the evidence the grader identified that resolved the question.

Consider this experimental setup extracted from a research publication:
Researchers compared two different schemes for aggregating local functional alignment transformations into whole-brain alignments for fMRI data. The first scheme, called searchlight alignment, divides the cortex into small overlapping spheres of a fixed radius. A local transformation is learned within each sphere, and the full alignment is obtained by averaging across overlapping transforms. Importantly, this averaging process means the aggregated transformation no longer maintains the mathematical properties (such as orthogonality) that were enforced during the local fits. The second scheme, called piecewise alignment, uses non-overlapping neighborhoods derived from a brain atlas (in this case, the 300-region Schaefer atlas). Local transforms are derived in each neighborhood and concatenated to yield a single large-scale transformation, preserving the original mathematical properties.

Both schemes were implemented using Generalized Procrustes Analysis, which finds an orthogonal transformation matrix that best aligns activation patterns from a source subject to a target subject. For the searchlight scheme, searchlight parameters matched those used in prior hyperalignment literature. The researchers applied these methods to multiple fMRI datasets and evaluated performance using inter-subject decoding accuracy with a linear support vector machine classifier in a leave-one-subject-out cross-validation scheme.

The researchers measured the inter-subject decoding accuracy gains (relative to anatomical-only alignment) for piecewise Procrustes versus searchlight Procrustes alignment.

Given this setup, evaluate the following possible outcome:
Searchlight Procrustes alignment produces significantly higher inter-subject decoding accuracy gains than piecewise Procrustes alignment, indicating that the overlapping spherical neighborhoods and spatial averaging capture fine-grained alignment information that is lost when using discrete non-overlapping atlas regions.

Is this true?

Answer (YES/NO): NO